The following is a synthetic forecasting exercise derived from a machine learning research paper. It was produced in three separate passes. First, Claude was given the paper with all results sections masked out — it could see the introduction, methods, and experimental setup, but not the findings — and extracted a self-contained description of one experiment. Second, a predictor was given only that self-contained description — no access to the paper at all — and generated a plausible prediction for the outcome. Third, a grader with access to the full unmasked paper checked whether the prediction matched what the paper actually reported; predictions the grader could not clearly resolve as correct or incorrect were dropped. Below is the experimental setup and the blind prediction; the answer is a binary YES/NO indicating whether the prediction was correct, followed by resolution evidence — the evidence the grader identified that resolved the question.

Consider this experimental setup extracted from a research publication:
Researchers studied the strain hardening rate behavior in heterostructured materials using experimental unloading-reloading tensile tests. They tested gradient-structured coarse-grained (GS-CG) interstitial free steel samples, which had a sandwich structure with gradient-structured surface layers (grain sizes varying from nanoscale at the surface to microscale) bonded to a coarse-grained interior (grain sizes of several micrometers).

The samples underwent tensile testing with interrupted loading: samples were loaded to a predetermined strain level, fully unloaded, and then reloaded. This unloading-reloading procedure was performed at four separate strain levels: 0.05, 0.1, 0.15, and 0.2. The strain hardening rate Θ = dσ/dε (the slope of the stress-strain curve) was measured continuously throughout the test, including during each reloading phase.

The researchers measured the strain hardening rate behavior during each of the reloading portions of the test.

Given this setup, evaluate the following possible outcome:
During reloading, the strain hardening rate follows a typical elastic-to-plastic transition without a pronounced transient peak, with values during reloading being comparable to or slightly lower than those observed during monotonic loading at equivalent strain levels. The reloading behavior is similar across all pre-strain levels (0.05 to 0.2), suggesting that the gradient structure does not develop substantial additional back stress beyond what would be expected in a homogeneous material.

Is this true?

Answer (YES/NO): NO